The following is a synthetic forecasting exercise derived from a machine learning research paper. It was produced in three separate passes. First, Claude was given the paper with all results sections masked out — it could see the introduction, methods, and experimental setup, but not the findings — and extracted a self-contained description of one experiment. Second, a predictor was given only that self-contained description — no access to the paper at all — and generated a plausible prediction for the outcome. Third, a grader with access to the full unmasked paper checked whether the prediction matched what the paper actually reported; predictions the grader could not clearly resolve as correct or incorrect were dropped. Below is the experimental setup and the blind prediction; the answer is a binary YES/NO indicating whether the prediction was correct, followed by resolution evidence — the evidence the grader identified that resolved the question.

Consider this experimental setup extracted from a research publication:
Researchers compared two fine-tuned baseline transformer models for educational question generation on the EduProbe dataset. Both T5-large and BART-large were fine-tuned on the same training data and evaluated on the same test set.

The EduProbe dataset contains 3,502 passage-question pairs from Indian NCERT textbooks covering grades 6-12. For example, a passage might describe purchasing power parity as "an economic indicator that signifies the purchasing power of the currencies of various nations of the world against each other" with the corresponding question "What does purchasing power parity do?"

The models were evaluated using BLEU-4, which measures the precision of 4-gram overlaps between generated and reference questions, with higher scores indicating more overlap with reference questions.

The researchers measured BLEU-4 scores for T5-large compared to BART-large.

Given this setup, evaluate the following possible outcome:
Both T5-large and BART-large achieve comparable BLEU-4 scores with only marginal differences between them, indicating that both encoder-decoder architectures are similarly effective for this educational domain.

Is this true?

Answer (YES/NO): NO